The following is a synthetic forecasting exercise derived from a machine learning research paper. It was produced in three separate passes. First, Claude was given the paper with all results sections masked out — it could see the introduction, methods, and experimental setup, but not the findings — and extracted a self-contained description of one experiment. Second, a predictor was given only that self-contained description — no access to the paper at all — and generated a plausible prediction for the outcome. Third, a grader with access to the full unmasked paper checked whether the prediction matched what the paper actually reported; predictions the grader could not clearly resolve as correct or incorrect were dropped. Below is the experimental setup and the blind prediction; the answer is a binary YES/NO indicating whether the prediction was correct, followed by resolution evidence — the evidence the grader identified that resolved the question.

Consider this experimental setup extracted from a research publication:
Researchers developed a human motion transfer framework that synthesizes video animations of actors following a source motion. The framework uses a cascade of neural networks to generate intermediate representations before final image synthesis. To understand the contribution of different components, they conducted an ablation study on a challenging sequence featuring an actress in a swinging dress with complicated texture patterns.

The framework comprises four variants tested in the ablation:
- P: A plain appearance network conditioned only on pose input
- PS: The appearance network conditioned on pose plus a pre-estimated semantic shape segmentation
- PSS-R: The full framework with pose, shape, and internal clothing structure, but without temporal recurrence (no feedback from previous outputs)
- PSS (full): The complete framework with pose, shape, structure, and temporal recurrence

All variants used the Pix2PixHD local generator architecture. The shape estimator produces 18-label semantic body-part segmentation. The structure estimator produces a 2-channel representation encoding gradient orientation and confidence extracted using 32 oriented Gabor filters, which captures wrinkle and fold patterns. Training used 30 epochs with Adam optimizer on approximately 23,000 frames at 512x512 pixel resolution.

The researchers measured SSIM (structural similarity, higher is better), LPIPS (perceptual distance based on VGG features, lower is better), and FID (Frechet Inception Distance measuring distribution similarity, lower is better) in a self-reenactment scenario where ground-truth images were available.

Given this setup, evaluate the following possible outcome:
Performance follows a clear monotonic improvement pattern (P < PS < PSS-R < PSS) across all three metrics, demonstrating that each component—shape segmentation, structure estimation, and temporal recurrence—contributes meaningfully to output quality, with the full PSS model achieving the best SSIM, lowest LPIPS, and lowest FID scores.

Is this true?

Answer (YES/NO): NO